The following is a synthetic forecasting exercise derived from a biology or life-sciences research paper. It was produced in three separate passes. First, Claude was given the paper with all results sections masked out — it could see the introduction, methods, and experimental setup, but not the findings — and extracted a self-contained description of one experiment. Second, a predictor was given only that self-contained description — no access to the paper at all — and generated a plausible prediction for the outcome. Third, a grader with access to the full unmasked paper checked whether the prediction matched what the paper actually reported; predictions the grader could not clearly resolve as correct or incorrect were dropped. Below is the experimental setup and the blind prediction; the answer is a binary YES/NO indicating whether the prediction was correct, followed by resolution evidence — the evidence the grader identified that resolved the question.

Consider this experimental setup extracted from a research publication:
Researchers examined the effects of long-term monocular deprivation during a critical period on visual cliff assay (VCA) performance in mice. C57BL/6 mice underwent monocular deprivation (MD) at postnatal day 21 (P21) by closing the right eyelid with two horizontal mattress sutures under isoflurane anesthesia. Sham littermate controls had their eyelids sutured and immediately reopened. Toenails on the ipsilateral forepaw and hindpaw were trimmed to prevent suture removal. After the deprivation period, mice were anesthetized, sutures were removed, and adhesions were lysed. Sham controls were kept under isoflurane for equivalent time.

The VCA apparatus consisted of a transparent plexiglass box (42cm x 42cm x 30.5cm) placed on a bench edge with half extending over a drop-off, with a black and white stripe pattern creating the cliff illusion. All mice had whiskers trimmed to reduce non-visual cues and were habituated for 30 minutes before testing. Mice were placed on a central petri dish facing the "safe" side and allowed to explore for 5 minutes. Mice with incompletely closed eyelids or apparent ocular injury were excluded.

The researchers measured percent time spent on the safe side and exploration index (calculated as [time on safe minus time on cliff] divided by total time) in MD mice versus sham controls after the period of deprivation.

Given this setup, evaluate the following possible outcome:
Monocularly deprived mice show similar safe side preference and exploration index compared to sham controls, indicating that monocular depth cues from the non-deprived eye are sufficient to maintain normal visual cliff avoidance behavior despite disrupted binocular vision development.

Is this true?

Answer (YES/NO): NO